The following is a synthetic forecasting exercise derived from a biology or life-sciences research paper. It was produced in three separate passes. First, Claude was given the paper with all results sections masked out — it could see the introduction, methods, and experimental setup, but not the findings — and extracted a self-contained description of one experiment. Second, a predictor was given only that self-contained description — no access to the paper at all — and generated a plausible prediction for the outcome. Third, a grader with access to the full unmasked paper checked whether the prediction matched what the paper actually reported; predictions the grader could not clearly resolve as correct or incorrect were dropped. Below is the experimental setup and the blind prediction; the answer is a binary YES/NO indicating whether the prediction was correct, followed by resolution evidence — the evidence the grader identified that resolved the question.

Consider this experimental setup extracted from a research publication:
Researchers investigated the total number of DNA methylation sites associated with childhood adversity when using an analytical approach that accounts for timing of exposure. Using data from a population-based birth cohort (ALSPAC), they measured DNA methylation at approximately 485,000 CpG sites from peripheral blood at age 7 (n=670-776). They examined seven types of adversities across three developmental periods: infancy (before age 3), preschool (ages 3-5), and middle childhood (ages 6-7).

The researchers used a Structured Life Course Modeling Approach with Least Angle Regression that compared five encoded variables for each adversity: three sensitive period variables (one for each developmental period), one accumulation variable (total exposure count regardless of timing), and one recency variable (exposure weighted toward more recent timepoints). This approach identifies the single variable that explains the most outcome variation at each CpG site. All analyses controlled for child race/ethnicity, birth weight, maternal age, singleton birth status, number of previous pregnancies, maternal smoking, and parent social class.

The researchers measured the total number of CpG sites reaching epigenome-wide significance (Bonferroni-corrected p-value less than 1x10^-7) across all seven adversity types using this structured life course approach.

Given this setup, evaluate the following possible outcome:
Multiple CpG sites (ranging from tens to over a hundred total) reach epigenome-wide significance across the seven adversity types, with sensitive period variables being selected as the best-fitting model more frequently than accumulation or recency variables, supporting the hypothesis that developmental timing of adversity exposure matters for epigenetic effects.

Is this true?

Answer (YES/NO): YES